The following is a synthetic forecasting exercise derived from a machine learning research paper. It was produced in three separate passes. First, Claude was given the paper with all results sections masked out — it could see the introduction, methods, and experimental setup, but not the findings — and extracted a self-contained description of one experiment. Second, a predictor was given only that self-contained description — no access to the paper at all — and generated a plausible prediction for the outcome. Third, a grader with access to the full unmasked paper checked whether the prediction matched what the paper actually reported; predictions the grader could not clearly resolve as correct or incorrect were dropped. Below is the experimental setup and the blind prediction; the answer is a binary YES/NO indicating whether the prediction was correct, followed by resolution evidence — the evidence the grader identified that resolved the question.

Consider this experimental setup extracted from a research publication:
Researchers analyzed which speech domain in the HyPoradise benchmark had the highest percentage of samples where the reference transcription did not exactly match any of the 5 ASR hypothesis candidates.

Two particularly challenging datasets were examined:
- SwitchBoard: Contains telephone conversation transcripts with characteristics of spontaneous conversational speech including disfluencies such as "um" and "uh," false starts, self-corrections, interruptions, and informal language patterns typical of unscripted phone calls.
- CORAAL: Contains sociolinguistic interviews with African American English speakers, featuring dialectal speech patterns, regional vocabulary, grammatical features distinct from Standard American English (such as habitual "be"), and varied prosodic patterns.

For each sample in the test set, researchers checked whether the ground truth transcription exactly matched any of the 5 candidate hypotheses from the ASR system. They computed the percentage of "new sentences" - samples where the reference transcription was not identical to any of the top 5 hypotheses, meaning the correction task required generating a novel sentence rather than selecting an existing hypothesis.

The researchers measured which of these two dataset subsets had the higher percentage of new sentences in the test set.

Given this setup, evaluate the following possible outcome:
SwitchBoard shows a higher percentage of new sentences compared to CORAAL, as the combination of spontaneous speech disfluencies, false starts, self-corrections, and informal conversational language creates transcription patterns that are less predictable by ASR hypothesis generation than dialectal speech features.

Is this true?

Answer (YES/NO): NO